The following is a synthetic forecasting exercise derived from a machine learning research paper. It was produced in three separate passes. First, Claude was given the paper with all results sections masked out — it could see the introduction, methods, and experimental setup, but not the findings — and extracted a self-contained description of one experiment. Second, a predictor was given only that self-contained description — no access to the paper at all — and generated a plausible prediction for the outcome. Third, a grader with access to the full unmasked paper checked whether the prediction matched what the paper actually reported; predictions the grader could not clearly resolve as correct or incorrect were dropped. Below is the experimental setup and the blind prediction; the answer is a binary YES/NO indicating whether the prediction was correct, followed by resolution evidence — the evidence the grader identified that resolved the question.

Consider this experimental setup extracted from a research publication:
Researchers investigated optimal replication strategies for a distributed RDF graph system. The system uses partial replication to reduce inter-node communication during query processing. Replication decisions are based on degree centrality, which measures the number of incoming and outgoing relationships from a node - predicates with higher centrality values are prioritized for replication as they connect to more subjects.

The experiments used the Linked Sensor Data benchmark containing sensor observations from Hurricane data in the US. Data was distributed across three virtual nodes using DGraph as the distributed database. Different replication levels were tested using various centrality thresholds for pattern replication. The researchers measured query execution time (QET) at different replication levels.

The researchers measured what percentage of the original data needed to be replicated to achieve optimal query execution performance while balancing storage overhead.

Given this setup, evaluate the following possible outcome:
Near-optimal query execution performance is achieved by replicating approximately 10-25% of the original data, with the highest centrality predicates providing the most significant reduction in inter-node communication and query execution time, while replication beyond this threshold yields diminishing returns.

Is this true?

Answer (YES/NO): YES